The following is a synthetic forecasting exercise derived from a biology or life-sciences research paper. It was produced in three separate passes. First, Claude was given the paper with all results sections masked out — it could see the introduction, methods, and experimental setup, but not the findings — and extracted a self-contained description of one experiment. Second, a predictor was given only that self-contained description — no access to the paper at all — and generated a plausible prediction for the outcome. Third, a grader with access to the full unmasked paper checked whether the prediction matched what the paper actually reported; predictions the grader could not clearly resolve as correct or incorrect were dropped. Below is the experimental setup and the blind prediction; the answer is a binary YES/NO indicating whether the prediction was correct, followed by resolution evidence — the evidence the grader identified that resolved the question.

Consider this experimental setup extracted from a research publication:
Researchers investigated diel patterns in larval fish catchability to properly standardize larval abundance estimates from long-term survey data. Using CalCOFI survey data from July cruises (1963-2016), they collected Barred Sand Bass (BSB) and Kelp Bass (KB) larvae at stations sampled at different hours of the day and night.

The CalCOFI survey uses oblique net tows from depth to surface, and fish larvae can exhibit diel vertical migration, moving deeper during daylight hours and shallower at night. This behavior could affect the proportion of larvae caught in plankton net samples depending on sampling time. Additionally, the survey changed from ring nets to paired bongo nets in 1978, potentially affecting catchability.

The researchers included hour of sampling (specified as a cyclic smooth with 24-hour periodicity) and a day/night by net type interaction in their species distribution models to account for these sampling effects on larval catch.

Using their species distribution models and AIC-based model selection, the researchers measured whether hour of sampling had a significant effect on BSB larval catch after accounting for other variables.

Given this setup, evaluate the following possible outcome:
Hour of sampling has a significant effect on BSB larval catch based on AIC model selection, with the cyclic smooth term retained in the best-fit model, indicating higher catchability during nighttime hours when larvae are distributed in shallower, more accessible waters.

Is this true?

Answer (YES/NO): NO